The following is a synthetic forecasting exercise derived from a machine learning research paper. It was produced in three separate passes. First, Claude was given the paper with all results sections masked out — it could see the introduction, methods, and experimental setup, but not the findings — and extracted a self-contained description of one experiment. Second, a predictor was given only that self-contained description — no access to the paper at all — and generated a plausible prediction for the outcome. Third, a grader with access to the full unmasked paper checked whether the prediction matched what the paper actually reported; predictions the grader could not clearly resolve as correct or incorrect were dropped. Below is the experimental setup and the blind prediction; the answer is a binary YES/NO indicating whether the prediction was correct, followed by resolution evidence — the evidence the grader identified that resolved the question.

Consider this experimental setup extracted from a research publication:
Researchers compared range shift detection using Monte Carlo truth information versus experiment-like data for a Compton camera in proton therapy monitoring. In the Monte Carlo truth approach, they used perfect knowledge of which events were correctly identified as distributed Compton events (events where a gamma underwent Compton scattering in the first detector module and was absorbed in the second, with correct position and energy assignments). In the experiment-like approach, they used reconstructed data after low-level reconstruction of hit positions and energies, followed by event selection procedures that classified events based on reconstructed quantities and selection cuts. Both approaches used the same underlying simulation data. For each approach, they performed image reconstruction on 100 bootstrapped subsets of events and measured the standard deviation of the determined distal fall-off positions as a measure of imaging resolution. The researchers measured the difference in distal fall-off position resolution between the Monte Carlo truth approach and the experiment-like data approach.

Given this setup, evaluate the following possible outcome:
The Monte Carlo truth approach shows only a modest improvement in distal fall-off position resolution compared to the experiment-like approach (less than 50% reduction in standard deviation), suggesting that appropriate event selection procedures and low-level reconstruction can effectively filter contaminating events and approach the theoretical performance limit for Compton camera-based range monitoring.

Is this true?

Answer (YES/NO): NO